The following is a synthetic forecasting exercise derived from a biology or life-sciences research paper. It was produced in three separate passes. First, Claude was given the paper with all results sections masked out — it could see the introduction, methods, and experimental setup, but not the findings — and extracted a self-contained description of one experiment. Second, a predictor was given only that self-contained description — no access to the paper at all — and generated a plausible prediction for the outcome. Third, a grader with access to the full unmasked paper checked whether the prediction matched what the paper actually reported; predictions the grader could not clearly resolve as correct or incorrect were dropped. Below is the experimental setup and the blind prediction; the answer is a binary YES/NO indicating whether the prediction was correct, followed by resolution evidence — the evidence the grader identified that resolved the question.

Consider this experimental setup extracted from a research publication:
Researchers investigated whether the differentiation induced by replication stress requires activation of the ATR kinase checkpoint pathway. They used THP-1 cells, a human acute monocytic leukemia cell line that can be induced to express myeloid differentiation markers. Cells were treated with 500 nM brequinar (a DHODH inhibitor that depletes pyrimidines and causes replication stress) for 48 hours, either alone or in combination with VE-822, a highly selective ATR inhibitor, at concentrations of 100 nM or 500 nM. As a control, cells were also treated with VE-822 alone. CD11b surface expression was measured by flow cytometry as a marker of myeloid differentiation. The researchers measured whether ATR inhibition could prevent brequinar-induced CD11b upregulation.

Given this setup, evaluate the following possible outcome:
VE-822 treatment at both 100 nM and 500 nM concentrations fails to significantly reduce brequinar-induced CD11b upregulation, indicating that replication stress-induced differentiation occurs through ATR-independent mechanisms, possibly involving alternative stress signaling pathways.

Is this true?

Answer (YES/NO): YES